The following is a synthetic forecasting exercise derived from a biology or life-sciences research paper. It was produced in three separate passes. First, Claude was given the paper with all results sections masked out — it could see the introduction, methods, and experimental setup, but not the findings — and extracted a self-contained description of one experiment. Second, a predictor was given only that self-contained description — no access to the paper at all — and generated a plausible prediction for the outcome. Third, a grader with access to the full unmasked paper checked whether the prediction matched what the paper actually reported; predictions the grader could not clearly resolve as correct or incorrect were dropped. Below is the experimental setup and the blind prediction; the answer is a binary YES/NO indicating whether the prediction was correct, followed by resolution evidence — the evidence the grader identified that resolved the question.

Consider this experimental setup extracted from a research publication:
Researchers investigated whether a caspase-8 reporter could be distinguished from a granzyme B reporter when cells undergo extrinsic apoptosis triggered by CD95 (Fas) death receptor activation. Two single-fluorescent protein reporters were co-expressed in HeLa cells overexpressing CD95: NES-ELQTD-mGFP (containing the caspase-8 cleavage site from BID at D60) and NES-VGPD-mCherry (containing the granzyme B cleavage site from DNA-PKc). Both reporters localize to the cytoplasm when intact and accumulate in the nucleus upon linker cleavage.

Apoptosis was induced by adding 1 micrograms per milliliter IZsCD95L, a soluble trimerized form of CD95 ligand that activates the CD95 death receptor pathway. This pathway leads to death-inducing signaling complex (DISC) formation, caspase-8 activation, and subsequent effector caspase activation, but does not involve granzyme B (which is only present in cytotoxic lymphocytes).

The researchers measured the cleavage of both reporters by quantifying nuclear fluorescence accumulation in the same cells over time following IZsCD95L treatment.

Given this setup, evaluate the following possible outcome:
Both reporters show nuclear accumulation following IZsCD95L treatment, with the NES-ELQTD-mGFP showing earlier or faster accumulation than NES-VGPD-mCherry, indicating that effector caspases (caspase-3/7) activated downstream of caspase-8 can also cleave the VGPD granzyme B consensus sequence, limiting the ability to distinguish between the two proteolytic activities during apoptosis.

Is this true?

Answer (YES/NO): NO